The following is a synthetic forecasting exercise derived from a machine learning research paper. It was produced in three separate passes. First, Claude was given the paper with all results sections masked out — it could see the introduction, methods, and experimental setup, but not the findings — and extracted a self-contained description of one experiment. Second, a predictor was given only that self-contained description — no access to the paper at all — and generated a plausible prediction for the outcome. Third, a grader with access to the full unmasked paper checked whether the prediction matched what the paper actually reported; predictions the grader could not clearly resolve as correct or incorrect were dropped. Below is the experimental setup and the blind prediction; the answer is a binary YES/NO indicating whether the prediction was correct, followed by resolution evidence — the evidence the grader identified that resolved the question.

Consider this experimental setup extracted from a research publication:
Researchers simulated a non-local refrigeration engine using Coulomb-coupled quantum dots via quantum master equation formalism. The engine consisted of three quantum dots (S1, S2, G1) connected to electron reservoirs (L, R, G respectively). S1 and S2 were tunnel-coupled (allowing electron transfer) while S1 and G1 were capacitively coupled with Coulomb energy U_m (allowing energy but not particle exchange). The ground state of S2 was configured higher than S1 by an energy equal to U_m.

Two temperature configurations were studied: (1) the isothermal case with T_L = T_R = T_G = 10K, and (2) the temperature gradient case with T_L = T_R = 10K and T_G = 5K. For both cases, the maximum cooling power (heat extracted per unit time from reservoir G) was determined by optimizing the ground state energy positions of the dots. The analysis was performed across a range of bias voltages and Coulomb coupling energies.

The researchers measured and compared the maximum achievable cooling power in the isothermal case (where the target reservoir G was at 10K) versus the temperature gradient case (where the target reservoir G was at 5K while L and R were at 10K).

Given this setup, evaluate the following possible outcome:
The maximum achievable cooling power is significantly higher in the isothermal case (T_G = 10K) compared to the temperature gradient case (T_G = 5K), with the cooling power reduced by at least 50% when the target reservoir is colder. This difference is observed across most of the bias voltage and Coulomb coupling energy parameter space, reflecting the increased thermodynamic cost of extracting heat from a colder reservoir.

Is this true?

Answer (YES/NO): YES